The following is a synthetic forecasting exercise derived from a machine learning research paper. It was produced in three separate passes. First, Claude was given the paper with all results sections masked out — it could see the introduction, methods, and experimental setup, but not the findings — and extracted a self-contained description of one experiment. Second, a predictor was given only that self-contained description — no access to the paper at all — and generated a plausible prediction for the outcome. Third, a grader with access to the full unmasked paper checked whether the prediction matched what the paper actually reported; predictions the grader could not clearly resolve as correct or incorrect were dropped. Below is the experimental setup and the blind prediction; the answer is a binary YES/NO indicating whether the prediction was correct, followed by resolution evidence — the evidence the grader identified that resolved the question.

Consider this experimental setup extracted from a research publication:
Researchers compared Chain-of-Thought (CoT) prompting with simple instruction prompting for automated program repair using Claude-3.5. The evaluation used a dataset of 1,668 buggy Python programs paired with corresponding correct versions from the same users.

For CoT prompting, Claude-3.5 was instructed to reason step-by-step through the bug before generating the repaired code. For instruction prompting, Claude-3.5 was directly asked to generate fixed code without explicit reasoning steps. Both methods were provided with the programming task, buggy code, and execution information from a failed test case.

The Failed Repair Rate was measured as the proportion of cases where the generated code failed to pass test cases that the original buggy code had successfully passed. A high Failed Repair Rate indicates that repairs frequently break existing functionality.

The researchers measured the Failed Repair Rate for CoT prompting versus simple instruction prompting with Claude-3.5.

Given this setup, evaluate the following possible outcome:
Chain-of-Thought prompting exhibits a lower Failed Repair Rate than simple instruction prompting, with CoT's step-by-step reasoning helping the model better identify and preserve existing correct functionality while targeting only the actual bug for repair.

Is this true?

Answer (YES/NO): NO